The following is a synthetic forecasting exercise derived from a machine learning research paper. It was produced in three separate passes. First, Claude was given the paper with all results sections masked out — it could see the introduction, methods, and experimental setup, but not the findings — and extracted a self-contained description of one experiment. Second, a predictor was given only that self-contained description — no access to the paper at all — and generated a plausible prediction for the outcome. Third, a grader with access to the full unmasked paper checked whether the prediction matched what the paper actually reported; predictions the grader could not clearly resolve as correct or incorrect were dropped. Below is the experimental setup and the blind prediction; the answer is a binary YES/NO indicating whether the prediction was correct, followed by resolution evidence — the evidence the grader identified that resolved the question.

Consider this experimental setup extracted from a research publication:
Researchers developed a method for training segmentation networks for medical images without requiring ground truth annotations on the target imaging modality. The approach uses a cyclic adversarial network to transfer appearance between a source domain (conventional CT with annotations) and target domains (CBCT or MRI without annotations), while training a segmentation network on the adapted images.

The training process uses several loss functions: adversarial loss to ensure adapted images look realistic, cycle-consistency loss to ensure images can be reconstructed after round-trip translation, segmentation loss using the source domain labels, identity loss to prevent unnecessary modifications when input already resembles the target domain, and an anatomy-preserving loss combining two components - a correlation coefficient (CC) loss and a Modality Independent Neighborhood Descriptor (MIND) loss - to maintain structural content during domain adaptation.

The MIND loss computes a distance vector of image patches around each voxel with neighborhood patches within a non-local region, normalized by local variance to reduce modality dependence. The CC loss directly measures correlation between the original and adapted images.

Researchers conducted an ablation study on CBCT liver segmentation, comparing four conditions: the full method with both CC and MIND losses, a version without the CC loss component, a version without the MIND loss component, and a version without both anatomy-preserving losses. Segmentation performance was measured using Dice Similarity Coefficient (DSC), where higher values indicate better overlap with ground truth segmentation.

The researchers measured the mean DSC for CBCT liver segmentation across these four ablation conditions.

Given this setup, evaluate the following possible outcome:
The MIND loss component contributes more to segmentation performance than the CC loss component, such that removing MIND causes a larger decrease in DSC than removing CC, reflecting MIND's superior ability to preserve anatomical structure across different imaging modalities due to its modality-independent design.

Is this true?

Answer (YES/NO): NO